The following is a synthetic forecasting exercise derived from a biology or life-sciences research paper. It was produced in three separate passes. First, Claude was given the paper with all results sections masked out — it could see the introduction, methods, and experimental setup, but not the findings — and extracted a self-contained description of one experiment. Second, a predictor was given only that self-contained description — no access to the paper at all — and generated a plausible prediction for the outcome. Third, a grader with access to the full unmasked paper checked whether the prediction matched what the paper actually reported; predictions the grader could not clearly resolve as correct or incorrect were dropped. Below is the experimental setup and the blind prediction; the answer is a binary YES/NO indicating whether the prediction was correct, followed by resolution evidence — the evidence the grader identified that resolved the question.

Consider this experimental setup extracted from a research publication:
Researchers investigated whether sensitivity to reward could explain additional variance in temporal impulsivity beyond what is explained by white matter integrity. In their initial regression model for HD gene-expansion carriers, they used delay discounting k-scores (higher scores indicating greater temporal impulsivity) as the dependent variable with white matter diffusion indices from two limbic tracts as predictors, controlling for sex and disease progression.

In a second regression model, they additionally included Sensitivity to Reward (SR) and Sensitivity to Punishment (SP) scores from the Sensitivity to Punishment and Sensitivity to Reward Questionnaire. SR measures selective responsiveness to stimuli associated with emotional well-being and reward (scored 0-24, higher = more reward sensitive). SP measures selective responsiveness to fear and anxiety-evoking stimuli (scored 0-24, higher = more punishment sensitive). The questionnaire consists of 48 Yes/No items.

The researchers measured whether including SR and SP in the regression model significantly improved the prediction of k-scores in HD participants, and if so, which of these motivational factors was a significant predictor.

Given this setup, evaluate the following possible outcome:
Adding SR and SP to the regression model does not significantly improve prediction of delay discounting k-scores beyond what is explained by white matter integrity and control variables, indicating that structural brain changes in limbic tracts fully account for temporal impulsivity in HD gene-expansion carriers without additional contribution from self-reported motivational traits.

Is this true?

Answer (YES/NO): NO